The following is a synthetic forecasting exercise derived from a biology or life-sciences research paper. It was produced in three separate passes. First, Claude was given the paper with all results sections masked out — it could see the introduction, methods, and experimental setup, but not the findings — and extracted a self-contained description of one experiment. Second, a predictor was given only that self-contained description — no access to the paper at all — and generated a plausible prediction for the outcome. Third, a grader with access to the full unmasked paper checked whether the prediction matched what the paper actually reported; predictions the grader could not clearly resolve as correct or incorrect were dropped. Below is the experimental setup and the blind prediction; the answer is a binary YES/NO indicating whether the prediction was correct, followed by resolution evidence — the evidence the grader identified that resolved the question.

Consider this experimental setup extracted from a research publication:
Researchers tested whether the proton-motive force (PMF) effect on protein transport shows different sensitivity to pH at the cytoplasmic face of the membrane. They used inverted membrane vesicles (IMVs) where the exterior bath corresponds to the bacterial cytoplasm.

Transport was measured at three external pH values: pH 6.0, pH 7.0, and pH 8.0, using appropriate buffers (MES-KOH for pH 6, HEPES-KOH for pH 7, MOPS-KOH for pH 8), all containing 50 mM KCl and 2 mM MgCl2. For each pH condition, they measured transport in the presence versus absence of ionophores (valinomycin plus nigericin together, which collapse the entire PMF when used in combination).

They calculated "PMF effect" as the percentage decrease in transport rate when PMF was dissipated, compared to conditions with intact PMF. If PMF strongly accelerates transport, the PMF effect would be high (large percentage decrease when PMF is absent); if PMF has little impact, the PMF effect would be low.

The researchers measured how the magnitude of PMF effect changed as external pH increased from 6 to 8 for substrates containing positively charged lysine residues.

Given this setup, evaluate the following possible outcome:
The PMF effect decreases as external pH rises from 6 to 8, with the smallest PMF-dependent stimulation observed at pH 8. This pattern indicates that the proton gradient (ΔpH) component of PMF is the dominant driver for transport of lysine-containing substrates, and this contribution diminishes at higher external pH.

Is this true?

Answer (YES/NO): NO